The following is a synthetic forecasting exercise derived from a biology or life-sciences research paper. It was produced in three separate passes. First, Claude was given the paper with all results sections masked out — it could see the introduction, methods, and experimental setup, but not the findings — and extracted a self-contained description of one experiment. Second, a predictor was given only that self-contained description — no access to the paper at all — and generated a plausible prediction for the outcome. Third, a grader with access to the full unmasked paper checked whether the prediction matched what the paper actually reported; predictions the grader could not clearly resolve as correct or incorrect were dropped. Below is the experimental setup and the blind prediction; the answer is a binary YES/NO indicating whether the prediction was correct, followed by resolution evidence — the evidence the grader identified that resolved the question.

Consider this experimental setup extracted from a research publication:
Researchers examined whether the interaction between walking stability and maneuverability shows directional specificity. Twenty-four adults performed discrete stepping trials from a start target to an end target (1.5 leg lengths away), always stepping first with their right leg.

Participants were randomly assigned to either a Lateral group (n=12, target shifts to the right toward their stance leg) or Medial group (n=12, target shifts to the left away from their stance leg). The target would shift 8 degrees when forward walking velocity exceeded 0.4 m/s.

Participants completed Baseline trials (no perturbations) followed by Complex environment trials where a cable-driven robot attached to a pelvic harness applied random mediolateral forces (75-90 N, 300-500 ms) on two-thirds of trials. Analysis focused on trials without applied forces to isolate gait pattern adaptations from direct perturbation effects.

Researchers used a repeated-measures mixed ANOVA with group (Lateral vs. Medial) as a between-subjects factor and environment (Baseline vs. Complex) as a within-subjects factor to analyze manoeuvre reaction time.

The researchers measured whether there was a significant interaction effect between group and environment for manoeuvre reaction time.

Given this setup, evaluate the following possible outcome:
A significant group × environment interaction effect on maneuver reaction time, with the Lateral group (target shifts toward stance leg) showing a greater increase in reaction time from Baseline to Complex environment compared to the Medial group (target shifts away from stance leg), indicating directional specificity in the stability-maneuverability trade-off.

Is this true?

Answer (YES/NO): YES